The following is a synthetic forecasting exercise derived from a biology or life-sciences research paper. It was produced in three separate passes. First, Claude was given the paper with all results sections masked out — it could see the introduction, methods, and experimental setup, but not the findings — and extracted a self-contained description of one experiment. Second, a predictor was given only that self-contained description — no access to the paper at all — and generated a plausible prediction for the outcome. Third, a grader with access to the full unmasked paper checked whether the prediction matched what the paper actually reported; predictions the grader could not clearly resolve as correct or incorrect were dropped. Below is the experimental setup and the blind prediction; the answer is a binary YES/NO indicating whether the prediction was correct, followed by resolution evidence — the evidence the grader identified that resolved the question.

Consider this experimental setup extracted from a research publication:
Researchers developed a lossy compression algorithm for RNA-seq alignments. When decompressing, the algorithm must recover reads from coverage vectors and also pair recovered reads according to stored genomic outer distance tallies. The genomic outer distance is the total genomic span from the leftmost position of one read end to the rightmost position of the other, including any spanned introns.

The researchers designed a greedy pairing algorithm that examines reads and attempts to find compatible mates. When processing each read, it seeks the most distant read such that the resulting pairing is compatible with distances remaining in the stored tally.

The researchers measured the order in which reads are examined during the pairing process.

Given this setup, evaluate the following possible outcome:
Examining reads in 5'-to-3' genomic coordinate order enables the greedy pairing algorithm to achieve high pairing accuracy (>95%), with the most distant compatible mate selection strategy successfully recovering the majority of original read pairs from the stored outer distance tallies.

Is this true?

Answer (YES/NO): NO